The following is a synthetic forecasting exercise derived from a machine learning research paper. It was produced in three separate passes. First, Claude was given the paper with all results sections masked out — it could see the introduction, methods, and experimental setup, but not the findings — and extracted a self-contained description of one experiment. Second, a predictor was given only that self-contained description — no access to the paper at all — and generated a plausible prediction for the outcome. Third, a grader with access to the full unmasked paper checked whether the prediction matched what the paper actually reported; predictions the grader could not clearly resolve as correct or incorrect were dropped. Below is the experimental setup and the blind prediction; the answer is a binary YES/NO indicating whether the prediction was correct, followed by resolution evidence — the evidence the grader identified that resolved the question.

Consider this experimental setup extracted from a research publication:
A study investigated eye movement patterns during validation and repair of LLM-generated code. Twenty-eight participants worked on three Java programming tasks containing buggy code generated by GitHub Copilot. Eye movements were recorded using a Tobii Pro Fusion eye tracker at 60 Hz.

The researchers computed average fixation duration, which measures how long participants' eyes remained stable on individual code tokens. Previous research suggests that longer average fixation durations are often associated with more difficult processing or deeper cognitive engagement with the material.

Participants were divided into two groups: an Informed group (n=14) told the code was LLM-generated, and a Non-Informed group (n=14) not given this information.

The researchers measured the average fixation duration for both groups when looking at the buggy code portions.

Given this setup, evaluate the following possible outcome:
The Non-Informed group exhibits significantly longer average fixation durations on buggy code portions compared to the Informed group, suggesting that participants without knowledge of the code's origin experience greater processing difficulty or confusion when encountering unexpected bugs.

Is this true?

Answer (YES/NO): NO